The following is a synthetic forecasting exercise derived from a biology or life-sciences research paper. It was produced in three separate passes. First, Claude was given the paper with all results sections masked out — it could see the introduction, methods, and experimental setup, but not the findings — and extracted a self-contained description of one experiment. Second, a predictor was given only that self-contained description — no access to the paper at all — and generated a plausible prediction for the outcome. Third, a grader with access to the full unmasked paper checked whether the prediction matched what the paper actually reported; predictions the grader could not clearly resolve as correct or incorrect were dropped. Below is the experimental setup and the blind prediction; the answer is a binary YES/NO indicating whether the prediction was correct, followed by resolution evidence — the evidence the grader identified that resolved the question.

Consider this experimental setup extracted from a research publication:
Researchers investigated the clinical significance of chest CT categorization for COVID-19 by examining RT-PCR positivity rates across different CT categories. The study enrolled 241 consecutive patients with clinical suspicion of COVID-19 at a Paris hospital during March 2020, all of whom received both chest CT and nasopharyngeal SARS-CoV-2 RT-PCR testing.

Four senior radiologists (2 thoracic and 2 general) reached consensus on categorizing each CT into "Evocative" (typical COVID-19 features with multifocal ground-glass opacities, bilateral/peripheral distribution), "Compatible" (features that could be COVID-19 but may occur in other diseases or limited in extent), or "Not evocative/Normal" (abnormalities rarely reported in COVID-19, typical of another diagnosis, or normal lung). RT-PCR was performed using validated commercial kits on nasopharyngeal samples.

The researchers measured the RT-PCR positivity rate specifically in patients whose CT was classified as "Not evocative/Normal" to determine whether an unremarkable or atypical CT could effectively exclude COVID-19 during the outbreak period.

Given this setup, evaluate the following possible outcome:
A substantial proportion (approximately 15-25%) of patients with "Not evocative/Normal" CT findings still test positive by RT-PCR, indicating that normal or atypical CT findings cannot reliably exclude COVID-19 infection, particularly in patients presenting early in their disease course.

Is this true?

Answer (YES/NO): NO